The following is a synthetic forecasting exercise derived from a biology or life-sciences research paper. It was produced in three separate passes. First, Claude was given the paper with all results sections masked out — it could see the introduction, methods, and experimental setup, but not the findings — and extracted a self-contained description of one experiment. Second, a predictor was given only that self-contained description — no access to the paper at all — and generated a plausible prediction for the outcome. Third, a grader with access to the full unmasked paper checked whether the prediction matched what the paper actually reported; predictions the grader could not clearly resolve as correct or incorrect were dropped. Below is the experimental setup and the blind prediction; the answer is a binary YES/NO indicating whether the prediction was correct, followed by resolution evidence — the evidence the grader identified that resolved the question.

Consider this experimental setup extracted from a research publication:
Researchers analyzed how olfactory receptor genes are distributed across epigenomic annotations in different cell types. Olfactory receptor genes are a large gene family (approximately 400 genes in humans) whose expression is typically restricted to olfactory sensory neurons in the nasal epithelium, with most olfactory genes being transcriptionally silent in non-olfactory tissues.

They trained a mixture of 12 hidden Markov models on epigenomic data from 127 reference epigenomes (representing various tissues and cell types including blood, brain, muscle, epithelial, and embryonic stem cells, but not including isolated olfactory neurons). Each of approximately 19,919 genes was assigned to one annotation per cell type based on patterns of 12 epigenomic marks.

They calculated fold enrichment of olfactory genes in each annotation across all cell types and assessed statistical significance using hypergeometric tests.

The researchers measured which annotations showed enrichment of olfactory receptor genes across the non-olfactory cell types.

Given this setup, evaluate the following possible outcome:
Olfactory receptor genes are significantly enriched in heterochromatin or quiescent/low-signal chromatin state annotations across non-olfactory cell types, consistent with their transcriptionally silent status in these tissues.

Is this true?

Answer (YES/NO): YES